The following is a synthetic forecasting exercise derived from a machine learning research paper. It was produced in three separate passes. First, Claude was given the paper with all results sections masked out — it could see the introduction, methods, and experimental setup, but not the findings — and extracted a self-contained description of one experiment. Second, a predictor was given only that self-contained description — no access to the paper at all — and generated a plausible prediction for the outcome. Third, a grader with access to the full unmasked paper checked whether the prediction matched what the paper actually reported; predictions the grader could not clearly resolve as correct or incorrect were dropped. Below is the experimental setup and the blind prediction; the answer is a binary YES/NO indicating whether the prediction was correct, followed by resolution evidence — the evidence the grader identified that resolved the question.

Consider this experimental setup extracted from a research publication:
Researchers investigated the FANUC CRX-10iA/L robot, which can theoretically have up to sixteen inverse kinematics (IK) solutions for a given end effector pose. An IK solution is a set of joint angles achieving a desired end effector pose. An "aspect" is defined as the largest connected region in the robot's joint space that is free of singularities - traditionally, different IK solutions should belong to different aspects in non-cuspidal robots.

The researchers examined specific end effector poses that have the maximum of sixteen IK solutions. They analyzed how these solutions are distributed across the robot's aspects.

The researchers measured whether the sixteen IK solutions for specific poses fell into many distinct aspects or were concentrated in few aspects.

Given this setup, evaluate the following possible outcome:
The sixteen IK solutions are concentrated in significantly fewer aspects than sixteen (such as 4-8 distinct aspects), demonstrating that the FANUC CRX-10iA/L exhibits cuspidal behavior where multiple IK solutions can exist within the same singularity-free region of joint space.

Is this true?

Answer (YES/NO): YES